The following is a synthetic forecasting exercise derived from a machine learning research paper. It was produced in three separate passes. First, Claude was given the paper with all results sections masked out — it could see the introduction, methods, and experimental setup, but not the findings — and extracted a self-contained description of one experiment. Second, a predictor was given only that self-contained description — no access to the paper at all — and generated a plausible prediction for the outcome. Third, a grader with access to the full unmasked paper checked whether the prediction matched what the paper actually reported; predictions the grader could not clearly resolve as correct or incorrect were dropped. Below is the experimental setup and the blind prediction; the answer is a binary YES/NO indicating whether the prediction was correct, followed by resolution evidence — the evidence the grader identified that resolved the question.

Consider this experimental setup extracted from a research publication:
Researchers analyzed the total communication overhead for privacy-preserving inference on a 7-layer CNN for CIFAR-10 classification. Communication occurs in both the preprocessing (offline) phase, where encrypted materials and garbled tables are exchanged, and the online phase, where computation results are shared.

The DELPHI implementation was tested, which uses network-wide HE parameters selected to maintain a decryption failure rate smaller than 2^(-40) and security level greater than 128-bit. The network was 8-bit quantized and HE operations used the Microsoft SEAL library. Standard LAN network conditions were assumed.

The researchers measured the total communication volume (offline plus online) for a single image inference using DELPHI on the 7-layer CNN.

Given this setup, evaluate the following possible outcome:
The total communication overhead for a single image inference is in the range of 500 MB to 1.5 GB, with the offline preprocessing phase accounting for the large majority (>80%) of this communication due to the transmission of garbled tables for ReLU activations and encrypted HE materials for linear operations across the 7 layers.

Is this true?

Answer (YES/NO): NO